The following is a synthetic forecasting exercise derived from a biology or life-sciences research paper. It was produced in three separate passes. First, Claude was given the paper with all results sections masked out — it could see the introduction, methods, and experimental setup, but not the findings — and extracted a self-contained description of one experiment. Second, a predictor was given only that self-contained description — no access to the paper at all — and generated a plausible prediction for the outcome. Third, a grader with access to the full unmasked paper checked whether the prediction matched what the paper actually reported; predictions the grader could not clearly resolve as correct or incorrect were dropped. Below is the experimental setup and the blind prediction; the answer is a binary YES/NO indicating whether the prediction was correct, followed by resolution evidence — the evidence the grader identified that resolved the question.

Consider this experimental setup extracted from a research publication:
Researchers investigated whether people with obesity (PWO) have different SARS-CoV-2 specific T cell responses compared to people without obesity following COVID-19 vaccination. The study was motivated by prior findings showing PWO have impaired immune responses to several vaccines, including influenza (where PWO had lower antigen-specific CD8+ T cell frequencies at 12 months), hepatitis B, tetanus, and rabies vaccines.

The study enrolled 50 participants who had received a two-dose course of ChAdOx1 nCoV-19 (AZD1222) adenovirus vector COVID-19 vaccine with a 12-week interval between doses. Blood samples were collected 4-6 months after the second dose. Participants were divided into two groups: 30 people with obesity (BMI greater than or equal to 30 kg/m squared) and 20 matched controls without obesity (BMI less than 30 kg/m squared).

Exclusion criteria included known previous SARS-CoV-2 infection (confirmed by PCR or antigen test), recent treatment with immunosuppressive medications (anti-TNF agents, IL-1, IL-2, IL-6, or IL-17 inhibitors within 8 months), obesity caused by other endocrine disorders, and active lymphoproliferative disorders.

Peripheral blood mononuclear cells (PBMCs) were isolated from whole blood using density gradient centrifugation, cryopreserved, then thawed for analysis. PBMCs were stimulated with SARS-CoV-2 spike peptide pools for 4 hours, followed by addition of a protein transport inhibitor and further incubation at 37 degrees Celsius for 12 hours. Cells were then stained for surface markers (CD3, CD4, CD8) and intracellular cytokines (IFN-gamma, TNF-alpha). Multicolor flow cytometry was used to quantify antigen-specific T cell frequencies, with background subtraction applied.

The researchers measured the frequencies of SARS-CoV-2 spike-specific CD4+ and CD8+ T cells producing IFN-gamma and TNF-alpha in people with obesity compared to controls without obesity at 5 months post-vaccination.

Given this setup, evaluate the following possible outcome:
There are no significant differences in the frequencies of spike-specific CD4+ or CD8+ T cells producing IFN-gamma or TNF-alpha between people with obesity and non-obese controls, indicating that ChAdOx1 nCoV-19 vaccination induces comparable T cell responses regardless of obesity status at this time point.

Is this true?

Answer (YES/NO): YES